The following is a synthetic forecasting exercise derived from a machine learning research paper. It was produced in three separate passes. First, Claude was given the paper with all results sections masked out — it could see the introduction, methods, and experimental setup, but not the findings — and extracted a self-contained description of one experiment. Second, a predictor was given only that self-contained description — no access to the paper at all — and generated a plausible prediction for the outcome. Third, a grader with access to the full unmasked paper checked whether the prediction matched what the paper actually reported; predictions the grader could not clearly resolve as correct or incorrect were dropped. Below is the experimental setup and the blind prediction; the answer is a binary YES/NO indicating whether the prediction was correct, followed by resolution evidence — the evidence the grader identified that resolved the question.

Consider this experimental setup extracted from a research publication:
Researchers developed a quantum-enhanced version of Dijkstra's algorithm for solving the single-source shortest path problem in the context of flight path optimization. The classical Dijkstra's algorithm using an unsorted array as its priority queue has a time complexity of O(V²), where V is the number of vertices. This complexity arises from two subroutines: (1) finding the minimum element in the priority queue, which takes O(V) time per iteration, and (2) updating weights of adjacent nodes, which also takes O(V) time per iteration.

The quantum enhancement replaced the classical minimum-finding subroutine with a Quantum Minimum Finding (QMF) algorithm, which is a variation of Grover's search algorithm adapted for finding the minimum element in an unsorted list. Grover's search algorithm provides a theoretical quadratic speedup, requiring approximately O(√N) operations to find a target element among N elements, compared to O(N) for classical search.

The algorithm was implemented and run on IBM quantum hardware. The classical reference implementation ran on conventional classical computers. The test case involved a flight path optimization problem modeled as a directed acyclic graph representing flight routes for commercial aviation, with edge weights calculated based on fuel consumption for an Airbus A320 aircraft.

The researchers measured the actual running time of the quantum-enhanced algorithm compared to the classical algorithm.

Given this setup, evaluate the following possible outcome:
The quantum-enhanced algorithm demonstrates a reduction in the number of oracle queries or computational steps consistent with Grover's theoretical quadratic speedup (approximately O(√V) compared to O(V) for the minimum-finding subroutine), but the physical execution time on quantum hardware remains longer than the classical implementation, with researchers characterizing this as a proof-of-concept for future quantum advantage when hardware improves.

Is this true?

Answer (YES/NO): YES